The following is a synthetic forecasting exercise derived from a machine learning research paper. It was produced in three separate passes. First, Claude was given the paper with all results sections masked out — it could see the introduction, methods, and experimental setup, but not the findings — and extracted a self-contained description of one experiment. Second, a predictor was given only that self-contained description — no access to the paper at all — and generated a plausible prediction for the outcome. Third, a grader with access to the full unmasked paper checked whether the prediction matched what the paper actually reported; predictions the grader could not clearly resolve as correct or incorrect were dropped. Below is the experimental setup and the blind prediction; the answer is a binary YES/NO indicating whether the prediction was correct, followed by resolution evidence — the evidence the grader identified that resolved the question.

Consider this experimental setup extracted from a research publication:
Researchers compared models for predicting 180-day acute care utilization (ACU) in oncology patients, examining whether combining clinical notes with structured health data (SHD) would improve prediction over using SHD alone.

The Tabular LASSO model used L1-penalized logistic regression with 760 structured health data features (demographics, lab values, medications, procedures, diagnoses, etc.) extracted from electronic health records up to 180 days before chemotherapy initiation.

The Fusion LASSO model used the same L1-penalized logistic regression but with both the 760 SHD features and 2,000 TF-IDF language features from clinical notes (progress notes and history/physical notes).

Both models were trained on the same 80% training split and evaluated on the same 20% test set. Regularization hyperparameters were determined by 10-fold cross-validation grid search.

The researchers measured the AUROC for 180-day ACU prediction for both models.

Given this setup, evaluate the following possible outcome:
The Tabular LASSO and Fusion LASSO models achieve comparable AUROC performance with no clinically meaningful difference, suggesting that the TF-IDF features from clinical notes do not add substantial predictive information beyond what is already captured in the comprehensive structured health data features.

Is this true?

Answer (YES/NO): NO